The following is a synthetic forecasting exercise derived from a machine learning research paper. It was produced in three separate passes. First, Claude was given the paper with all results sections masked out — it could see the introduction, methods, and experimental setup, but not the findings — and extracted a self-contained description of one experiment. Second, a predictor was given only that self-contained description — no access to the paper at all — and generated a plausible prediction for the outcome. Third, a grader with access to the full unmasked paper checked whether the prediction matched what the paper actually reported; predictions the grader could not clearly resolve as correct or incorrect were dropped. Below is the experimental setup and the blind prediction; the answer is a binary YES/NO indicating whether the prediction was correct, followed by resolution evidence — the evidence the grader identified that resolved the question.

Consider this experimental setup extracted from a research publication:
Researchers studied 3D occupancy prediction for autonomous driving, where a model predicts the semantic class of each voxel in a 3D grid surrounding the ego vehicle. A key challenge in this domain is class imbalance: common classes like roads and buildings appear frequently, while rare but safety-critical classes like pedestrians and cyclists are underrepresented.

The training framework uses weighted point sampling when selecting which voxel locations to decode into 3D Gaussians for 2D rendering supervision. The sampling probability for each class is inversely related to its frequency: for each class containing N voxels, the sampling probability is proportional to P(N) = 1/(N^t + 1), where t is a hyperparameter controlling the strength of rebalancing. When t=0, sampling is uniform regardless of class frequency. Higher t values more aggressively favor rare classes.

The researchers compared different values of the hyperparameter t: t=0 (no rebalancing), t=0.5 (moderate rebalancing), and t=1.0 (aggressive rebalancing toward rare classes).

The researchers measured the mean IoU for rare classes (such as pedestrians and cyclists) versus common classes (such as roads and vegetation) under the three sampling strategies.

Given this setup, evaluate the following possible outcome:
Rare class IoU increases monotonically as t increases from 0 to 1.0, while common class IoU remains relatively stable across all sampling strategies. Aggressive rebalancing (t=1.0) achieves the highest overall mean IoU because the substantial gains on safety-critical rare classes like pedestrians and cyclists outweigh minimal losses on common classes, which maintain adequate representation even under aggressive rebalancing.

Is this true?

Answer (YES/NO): NO